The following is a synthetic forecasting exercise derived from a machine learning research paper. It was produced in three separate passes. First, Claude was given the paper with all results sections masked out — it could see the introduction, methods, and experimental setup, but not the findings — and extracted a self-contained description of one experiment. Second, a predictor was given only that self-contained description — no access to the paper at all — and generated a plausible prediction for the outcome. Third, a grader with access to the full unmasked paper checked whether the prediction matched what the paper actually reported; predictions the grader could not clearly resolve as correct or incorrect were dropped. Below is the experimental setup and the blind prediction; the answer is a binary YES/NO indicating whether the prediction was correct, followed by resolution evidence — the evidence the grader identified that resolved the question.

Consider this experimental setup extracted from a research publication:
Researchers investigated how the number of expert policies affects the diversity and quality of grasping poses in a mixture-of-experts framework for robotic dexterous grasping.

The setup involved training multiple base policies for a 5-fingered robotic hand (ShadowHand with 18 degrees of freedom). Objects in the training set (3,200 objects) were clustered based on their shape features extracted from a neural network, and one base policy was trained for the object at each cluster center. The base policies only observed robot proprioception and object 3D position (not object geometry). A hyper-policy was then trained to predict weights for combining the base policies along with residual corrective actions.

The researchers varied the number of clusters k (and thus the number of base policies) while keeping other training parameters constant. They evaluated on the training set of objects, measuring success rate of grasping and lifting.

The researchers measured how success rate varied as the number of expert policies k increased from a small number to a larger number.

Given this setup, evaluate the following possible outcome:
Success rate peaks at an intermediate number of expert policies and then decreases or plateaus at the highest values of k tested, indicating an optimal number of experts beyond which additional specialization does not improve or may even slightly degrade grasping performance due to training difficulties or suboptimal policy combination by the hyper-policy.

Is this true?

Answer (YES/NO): YES